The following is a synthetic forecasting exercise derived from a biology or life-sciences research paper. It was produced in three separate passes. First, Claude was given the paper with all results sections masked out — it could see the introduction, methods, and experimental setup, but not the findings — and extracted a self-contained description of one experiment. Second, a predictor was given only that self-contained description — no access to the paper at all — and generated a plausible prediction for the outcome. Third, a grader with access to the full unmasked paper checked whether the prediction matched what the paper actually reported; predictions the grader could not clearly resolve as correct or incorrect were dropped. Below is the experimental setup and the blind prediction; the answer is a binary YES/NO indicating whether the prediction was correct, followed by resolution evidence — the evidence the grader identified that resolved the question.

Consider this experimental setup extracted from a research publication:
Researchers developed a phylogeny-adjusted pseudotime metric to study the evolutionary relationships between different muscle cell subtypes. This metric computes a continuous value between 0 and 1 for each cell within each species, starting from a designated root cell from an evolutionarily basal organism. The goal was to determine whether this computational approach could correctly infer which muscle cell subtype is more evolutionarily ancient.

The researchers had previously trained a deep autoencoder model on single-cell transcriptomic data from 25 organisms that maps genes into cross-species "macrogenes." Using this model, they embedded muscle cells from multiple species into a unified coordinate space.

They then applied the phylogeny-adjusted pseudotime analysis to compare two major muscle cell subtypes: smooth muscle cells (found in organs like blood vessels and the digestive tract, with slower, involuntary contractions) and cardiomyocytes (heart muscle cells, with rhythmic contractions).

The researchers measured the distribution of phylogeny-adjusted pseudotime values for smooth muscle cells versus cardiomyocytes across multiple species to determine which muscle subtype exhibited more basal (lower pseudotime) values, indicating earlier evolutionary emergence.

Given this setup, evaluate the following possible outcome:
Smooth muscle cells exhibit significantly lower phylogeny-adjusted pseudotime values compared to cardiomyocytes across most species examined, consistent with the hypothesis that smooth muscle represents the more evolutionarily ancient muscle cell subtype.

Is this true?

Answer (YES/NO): YES